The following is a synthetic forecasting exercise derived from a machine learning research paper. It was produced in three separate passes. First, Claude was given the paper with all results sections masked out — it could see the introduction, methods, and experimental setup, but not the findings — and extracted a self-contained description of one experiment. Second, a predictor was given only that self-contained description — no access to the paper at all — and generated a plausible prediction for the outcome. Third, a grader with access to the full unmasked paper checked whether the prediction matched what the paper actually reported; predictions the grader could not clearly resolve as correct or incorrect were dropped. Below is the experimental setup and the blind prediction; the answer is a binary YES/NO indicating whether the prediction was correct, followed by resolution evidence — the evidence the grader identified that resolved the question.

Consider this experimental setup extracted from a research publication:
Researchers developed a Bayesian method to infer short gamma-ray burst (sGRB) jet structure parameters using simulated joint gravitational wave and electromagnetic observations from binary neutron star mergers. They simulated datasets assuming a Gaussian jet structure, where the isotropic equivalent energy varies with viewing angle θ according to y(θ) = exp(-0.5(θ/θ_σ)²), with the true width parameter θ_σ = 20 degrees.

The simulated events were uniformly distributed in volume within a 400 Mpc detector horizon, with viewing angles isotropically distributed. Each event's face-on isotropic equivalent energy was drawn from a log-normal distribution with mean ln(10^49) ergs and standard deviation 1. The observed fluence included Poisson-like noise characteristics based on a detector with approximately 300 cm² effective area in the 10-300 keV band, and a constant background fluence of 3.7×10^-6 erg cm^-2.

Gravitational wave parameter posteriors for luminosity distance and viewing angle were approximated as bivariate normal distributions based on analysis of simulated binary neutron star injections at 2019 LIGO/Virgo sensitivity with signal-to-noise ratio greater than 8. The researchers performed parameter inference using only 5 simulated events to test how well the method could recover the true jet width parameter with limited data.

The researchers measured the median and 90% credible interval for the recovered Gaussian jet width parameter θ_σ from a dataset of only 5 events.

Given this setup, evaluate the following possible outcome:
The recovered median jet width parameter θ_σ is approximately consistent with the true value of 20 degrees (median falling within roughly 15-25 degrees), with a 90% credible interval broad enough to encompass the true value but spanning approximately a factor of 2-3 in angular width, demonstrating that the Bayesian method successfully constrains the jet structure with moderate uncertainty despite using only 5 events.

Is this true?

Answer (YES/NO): NO